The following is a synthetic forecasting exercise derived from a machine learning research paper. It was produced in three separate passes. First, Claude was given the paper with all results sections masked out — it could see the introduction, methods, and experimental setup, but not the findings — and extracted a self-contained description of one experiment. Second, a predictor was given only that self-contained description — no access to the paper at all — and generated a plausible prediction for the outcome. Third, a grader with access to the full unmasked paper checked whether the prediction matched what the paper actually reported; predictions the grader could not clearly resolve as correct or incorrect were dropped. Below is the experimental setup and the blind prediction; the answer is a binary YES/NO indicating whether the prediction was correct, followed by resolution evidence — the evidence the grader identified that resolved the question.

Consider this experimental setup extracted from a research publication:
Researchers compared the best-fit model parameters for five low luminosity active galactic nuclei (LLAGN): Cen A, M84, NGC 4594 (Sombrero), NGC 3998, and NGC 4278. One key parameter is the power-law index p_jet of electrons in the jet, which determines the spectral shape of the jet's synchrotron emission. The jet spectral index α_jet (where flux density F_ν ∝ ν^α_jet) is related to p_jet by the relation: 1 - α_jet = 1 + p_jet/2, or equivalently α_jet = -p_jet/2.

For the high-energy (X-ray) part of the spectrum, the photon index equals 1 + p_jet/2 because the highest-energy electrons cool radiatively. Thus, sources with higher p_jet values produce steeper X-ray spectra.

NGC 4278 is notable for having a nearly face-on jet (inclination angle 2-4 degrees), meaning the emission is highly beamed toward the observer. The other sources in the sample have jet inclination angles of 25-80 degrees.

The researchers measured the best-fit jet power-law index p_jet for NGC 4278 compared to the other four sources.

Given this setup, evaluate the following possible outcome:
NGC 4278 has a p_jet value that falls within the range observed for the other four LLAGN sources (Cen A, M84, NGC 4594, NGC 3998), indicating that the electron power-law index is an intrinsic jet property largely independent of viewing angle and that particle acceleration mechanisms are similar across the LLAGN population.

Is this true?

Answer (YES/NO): NO